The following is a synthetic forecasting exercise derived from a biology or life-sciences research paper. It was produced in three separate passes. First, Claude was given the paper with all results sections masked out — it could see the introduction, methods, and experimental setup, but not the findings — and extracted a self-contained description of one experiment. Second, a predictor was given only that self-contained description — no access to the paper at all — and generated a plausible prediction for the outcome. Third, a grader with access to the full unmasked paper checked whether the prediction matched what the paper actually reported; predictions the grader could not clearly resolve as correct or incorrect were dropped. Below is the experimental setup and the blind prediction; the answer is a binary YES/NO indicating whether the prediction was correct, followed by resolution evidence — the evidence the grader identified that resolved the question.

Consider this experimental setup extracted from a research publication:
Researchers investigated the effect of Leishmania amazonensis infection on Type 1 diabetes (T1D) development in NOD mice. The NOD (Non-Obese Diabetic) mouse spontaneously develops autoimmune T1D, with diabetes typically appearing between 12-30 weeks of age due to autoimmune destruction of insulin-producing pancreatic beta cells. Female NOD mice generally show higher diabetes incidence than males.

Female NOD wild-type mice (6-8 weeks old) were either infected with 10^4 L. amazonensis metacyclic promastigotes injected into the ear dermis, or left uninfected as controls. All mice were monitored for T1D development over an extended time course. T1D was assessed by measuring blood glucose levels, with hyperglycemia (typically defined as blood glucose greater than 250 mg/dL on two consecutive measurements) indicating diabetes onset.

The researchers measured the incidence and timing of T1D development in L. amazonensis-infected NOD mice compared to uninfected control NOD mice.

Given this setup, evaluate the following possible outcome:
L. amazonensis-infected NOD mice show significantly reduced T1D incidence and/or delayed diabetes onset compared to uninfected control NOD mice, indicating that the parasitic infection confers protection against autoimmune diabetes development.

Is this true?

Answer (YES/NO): NO